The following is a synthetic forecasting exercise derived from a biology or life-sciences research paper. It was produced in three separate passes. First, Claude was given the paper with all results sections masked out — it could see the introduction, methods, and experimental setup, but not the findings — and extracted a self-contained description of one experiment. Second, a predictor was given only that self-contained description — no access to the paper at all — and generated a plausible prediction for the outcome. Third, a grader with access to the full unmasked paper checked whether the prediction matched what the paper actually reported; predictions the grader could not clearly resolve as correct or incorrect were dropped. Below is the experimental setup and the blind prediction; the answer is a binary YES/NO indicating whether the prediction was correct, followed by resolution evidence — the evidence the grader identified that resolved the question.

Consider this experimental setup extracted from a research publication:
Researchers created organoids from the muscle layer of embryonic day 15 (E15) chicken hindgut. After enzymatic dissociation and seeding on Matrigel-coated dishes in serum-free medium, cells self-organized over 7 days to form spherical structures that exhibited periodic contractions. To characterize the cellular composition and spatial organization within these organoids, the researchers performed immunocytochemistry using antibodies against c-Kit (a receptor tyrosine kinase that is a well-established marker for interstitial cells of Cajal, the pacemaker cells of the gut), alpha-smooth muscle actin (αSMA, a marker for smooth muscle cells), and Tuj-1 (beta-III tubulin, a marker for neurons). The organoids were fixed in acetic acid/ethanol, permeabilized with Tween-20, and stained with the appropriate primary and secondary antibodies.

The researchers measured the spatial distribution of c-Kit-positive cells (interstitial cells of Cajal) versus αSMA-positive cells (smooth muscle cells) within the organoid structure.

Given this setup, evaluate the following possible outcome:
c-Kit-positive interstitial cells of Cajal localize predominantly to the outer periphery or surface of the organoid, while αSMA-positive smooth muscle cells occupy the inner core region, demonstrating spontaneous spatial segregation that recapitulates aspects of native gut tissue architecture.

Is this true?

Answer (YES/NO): NO